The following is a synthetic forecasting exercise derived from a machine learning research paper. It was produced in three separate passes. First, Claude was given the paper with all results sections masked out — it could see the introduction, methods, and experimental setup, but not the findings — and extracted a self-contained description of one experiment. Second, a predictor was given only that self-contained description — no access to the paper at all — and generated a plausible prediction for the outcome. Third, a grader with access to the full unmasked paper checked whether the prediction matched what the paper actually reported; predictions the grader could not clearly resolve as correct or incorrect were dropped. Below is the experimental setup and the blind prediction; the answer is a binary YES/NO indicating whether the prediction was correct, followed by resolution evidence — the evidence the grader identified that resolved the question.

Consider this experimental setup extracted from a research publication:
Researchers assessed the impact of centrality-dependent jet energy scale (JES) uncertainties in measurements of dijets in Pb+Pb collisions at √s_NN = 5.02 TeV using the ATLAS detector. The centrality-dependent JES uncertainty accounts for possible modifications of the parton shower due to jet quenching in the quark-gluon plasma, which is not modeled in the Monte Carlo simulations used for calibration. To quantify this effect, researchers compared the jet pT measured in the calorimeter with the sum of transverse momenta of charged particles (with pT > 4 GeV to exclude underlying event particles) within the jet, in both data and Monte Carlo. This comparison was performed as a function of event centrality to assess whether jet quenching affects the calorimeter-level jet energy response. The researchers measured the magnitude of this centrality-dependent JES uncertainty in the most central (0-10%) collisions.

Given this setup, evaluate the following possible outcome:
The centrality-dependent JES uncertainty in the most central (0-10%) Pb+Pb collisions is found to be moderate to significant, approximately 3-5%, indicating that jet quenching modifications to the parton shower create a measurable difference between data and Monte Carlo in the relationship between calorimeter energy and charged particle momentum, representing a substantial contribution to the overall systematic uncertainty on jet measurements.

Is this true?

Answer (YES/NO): NO